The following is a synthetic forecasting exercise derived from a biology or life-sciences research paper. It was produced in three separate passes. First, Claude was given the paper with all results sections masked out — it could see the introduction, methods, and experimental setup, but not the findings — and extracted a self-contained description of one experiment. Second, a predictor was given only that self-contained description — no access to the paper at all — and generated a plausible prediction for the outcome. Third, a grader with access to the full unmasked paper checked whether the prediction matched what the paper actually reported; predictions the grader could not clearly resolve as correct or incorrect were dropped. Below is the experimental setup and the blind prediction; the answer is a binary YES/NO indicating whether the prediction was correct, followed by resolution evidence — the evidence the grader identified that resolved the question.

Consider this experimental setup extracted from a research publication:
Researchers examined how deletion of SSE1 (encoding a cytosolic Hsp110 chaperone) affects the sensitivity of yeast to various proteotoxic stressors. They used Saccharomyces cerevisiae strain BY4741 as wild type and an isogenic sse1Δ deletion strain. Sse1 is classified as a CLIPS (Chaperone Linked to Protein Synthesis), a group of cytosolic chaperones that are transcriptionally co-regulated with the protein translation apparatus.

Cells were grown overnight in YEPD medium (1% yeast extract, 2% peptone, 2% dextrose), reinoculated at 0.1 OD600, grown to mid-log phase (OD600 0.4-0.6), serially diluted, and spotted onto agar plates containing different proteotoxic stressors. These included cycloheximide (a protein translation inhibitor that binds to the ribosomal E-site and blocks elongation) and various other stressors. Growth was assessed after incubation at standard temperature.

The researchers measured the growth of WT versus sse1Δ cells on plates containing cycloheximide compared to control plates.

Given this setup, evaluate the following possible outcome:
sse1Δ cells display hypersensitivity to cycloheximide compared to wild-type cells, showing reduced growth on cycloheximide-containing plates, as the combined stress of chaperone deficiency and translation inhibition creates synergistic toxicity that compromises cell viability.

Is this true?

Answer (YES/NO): YES